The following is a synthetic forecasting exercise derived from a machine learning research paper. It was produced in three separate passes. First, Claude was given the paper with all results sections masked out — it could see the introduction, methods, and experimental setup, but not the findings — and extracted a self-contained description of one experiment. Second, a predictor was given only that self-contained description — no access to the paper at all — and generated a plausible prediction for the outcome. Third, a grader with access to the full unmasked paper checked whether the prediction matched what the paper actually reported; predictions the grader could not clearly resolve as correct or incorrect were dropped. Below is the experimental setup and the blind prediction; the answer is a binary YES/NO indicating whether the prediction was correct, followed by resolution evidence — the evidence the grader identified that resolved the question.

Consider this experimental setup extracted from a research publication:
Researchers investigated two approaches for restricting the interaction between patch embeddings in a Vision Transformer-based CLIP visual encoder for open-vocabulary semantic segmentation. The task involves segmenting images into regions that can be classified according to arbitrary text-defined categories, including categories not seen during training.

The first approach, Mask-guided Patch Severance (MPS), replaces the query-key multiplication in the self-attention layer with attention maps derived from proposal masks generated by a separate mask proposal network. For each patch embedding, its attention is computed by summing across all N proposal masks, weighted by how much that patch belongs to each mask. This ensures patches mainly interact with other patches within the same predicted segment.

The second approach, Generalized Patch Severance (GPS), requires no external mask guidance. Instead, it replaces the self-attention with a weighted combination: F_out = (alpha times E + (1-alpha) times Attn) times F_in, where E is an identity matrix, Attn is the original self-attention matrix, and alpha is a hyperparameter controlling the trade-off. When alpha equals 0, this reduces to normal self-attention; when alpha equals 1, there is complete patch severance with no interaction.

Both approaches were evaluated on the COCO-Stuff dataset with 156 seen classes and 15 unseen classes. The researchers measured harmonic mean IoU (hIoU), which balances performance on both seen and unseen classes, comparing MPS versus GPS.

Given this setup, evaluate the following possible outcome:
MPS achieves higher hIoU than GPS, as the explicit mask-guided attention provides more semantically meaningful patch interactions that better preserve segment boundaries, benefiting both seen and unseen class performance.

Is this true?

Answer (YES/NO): NO